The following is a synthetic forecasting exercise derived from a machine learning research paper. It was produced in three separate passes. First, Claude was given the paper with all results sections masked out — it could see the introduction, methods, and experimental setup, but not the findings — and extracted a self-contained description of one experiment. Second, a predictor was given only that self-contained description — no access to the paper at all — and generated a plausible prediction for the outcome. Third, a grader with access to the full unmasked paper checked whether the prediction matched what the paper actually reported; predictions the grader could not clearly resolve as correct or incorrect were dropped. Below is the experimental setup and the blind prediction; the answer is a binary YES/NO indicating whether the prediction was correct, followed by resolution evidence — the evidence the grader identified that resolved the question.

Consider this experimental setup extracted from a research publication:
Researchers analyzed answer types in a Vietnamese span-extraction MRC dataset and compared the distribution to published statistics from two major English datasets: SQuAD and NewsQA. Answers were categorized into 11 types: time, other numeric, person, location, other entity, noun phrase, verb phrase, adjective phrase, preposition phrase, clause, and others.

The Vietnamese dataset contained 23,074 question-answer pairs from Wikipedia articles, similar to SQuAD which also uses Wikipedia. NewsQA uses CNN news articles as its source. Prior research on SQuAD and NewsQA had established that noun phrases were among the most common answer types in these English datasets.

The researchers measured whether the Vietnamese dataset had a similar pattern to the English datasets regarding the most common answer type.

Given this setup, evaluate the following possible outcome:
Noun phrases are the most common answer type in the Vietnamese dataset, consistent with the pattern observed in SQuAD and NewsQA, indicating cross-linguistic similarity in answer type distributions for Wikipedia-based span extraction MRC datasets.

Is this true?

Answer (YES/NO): YES